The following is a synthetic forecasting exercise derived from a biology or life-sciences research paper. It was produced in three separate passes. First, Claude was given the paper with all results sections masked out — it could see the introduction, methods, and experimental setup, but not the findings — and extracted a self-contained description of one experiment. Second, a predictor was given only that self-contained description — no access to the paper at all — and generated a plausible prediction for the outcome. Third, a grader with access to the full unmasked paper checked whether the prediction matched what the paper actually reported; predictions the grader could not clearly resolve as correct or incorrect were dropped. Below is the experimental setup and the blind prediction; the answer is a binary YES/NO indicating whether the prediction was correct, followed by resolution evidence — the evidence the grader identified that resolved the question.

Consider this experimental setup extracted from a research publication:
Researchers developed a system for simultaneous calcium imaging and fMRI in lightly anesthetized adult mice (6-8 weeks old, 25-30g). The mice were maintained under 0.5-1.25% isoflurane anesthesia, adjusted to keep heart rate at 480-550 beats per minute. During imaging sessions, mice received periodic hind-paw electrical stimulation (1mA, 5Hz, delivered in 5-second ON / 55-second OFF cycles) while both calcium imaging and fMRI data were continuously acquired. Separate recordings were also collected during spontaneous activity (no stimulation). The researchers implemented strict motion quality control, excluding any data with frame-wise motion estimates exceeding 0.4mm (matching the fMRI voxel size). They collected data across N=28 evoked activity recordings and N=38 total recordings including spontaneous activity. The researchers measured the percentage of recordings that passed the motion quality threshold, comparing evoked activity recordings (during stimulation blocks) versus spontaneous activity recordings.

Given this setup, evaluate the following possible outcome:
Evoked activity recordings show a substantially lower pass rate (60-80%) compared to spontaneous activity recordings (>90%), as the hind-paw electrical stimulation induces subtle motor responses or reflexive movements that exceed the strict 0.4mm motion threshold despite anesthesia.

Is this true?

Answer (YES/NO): NO